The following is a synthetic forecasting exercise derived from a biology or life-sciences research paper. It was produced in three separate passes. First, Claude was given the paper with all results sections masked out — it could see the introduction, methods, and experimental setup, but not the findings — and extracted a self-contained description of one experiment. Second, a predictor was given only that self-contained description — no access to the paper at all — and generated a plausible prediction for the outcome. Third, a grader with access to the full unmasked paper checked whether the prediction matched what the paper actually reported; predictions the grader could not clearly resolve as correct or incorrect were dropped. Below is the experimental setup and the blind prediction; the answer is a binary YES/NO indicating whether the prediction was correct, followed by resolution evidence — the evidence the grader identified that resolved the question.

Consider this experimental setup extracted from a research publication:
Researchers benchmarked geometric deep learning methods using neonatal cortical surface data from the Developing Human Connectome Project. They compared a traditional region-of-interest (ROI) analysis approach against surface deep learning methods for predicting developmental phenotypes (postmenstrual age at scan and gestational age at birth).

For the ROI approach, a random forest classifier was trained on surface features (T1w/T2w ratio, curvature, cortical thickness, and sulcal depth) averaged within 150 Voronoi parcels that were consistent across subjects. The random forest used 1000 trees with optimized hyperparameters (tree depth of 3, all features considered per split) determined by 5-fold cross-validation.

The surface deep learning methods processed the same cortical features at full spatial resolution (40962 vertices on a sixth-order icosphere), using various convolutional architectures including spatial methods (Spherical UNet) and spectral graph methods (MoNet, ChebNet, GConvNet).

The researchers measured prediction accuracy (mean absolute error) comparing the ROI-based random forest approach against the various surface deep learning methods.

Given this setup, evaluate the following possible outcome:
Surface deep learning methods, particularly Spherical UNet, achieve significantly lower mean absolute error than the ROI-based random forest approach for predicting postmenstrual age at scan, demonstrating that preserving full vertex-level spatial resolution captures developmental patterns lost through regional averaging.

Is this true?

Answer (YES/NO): NO